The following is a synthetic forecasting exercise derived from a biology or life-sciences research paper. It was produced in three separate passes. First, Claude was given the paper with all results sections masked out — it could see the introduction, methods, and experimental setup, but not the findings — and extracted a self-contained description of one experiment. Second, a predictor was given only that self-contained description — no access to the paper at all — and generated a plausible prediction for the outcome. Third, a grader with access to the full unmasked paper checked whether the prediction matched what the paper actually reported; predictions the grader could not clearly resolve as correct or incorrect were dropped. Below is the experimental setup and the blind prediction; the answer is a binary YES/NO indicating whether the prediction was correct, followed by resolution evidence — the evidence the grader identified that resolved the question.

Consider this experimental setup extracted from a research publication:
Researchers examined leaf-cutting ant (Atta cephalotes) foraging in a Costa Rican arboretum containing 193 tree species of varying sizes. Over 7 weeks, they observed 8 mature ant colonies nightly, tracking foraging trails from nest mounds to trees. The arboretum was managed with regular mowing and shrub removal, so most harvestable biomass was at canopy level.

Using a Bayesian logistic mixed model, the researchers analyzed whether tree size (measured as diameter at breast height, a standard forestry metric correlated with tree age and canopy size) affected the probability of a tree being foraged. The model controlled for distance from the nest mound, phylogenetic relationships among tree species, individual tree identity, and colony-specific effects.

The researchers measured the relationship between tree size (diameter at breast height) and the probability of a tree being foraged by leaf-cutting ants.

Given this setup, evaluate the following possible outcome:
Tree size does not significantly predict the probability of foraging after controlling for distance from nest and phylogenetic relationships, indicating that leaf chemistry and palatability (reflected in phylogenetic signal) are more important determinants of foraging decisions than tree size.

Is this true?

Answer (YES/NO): NO